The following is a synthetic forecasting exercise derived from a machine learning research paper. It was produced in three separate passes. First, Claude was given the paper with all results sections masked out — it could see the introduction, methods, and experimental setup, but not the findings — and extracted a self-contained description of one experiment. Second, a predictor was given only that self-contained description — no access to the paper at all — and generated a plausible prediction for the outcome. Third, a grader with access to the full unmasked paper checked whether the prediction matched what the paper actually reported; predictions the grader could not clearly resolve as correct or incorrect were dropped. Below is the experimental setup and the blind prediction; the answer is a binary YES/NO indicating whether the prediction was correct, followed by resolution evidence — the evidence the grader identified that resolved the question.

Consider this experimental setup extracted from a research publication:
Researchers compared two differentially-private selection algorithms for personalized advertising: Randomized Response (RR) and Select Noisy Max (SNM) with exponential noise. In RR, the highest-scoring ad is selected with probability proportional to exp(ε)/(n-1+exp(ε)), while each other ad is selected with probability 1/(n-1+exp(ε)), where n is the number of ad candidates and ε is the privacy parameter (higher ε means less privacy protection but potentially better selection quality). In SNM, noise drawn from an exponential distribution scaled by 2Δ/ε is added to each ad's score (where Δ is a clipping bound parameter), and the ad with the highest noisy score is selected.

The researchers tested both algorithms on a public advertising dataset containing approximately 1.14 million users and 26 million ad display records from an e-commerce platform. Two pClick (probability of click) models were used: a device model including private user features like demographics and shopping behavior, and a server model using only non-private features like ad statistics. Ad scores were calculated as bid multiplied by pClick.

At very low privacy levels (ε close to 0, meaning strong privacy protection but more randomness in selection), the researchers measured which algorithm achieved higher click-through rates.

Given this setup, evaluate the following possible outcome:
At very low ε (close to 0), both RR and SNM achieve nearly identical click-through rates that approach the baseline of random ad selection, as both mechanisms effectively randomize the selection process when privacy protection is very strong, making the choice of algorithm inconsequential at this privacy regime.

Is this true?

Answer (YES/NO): NO